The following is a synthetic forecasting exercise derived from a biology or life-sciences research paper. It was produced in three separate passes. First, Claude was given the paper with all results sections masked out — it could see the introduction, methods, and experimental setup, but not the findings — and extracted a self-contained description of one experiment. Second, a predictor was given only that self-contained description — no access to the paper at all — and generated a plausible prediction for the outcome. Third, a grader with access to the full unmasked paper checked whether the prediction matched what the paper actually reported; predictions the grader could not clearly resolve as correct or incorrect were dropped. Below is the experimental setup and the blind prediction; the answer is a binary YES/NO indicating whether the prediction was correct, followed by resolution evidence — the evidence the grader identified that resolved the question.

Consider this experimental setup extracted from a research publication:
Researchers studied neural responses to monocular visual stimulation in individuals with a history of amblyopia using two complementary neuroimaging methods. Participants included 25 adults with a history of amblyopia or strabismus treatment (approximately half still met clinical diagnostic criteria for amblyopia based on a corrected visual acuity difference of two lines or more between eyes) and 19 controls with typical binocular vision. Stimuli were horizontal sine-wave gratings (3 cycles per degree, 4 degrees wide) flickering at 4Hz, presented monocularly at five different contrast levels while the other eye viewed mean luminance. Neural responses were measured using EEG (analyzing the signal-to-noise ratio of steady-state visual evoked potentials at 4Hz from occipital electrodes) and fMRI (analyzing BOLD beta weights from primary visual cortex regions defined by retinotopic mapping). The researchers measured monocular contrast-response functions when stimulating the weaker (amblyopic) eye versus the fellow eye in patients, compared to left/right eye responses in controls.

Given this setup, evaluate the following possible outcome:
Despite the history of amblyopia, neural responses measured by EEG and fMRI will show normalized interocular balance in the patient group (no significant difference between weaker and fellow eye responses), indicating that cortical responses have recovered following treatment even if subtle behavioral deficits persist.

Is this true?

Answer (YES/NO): NO